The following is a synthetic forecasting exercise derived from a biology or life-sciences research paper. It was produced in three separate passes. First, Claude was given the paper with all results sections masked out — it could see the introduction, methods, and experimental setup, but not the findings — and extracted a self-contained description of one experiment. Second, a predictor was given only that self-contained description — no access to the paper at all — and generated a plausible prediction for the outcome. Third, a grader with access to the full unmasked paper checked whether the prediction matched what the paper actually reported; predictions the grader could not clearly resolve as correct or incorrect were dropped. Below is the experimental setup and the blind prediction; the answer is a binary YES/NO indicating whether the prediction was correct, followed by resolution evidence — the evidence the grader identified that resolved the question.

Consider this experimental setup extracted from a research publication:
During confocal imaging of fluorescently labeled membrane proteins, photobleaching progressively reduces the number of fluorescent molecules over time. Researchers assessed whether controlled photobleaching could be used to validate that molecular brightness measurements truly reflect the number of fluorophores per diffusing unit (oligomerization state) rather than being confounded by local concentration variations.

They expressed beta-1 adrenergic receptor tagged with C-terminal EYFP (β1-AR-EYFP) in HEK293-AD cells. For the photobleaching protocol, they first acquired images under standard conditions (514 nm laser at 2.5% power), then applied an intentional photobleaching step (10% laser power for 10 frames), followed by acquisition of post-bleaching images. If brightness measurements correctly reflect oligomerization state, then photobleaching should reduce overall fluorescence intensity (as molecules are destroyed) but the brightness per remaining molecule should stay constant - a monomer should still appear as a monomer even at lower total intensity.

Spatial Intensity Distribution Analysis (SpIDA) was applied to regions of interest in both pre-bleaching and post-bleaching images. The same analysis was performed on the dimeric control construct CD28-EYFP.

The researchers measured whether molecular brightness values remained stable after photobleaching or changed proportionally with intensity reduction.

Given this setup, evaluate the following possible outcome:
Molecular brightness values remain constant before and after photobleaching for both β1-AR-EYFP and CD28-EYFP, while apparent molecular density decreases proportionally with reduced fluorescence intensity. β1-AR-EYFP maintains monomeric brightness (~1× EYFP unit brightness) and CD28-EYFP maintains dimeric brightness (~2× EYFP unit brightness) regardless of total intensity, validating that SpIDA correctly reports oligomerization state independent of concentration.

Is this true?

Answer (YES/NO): NO